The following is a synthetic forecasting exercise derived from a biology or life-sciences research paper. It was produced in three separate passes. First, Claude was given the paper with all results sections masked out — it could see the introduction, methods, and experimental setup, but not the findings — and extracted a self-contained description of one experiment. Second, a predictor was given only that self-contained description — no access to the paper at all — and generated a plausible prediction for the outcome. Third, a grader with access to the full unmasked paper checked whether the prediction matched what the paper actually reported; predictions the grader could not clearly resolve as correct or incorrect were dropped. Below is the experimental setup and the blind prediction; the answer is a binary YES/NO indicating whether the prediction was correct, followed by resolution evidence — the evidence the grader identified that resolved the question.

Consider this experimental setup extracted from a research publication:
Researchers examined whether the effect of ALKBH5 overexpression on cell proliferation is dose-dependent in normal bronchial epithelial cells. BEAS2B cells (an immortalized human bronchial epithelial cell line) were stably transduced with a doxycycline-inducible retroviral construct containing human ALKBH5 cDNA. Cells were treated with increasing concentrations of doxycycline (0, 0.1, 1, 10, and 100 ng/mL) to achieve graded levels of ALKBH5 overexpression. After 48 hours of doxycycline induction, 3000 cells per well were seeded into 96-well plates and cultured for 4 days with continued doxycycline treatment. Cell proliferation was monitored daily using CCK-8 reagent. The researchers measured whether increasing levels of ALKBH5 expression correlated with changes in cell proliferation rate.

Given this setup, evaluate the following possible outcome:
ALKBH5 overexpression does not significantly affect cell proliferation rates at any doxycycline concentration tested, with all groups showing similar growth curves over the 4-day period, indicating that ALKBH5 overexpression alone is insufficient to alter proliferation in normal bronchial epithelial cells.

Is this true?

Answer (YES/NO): NO